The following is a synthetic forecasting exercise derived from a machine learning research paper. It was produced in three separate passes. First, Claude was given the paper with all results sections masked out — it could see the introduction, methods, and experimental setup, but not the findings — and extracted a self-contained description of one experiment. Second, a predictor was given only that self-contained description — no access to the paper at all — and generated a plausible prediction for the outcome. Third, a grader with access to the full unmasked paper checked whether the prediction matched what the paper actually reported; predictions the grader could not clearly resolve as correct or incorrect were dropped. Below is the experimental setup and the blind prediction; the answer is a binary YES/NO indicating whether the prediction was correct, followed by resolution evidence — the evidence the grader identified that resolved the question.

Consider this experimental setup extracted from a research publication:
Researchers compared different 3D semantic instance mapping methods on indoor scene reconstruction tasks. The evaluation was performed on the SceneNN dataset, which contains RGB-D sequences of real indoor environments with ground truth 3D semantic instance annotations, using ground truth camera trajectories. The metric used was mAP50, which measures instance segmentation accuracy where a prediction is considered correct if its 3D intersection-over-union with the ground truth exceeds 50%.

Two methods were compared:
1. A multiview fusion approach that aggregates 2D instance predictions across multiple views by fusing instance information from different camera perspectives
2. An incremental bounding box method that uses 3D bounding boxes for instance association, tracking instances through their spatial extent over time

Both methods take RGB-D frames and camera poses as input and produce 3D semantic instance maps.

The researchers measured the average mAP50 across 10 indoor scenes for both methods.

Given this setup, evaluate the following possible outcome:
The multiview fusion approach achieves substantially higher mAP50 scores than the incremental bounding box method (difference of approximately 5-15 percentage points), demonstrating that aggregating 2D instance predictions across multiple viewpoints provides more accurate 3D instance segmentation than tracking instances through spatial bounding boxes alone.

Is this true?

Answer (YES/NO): NO